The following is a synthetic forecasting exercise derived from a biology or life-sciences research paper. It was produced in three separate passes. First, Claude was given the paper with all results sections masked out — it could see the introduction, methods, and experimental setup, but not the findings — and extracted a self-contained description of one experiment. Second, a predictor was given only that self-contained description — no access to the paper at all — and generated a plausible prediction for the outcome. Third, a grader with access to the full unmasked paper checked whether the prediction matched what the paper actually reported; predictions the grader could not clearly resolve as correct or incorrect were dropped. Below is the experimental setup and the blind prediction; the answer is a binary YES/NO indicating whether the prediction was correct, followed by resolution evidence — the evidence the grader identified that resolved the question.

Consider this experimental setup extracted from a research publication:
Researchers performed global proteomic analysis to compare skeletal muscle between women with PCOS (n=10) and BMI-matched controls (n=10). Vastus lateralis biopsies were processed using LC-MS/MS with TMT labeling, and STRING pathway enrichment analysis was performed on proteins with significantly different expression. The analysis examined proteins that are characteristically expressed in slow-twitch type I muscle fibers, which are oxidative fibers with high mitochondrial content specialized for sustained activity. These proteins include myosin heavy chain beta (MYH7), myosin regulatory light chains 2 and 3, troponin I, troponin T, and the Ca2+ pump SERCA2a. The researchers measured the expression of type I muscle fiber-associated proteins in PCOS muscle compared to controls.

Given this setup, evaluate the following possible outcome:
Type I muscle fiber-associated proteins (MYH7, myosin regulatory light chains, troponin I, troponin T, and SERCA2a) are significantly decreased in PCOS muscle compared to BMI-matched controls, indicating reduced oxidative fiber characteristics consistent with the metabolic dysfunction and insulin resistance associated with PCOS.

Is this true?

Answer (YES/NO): YES